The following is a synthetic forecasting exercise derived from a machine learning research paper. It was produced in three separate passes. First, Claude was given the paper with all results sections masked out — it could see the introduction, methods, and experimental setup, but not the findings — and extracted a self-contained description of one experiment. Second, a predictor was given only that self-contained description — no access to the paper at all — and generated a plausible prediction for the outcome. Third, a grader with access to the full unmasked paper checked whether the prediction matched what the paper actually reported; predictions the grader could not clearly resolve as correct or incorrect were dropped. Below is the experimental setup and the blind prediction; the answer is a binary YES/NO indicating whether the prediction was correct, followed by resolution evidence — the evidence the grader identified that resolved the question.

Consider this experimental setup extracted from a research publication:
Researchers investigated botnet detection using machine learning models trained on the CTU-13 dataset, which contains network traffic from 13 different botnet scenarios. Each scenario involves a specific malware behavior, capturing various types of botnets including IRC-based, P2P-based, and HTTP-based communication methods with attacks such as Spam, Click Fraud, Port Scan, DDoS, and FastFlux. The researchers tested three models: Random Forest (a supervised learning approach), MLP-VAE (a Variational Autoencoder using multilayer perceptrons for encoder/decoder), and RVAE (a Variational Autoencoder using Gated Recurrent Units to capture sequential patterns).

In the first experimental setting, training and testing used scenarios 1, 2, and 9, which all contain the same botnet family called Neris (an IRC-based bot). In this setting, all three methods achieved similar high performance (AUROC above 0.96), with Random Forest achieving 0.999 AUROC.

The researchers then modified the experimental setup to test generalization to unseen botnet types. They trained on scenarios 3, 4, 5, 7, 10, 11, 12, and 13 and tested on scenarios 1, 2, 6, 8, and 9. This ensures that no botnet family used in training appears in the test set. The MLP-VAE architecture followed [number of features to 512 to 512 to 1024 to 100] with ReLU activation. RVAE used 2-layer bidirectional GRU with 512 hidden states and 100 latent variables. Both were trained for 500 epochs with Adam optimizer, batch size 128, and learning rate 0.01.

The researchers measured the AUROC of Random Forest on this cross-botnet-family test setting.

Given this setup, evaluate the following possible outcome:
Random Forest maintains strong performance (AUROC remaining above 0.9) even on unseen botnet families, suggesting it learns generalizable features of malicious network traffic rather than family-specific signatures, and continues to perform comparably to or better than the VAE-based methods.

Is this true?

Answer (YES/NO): NO